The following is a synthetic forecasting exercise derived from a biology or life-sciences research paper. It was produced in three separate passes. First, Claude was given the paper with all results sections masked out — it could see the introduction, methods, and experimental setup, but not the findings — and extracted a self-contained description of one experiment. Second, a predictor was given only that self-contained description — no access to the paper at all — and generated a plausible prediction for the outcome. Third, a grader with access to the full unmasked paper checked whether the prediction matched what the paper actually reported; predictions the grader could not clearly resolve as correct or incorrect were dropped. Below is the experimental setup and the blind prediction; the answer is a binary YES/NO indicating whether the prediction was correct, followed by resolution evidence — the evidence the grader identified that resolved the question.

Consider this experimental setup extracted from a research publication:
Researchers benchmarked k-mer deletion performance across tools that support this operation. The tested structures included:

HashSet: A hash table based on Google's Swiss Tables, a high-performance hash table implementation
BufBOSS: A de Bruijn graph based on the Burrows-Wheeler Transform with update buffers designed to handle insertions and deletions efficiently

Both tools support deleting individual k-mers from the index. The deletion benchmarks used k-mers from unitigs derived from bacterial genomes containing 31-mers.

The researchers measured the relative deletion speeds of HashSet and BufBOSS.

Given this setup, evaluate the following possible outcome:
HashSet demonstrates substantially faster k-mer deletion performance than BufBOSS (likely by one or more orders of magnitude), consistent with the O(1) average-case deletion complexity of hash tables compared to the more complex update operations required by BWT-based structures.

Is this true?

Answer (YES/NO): YES